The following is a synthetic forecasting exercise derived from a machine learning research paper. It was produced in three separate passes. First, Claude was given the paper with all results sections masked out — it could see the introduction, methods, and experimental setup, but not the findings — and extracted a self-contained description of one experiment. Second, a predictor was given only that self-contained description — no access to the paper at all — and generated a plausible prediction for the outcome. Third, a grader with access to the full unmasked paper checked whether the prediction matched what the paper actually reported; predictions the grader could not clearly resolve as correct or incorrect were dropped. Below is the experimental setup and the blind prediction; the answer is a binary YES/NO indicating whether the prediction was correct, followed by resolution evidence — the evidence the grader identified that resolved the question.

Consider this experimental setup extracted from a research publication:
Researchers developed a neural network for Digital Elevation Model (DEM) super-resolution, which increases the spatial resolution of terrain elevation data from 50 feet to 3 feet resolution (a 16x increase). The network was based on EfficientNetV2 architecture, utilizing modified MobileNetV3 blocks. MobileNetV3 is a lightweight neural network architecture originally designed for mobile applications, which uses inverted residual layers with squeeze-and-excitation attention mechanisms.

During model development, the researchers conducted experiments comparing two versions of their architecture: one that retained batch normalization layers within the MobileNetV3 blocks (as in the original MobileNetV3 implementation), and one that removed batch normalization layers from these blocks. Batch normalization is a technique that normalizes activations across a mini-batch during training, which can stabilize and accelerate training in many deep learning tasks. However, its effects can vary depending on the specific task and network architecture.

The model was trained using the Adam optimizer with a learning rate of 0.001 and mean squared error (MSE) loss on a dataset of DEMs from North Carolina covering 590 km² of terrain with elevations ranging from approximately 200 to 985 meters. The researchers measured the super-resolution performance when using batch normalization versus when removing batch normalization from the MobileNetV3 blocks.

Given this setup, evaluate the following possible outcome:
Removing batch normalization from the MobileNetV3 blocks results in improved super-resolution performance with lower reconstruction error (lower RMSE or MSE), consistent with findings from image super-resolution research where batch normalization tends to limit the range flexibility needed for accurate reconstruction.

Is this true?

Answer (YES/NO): YES